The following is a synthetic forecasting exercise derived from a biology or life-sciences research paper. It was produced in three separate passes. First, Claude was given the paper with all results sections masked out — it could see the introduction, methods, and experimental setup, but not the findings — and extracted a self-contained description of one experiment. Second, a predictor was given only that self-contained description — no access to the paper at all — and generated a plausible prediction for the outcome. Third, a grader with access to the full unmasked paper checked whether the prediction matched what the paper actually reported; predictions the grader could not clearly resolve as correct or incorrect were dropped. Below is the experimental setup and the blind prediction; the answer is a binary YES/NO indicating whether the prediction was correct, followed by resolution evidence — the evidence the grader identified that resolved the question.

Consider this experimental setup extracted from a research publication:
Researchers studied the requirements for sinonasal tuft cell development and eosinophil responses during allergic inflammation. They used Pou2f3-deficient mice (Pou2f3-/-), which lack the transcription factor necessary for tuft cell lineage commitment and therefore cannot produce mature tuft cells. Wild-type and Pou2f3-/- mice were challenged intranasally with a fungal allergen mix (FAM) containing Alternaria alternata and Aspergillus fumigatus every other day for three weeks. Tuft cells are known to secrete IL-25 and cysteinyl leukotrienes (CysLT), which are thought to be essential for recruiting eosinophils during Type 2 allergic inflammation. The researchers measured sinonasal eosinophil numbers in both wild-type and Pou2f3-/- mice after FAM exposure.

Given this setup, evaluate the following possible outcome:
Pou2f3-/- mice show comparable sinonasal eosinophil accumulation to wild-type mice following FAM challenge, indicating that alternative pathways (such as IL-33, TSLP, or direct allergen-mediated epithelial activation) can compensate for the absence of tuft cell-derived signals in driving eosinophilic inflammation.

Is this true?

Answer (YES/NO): NO